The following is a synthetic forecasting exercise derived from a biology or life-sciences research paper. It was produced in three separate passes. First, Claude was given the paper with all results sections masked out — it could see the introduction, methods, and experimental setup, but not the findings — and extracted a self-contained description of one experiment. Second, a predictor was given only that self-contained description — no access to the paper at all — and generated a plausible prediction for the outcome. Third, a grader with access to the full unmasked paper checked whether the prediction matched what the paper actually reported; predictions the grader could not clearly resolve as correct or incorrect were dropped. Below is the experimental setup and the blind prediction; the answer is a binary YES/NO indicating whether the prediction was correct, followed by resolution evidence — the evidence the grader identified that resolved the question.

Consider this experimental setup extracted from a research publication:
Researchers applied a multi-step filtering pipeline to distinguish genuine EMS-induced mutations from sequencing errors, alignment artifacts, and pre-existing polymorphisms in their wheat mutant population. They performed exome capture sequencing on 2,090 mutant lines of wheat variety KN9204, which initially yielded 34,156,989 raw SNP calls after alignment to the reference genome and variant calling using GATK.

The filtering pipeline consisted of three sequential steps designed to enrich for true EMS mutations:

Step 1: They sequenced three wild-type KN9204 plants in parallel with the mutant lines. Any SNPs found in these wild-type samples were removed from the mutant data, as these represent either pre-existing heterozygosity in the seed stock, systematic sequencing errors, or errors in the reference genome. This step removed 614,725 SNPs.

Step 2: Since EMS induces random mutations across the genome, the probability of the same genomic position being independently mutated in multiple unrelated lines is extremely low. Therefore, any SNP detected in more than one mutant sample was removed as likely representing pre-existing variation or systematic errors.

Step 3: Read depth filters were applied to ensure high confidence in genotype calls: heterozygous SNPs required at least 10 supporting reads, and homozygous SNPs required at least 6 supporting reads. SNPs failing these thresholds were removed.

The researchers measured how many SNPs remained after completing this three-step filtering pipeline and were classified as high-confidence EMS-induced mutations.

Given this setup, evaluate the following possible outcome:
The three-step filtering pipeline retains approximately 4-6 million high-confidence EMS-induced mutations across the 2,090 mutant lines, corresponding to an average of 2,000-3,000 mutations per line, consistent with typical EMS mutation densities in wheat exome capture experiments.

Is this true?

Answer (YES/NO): NO